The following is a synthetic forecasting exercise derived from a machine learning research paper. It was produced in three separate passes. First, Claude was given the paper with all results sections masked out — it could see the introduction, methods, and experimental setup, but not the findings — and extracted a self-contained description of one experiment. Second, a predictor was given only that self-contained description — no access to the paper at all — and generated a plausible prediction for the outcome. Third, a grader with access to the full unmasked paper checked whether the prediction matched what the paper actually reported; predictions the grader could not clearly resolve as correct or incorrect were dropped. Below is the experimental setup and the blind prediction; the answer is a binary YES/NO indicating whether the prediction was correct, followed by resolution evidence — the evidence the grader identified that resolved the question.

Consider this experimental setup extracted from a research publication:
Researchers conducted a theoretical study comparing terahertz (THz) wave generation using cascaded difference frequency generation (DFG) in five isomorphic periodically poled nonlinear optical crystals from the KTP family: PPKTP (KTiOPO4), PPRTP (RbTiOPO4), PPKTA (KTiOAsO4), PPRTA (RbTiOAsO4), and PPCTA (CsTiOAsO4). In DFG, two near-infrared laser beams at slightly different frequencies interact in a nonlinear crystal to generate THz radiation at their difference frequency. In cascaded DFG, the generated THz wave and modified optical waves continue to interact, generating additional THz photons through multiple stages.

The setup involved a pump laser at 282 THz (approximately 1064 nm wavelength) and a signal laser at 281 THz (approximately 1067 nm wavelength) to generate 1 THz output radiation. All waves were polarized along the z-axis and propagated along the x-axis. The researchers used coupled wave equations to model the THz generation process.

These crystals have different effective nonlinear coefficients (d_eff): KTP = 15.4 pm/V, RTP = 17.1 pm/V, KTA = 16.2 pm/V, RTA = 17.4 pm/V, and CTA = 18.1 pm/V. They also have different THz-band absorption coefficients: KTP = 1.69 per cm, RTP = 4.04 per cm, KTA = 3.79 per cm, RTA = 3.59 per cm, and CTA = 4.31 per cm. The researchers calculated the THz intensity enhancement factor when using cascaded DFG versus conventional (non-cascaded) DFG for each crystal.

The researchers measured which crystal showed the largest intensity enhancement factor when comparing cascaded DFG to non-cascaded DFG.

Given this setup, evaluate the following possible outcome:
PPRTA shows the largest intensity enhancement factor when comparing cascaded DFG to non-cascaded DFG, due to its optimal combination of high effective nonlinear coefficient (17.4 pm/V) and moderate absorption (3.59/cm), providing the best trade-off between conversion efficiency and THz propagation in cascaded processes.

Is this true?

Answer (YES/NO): NO